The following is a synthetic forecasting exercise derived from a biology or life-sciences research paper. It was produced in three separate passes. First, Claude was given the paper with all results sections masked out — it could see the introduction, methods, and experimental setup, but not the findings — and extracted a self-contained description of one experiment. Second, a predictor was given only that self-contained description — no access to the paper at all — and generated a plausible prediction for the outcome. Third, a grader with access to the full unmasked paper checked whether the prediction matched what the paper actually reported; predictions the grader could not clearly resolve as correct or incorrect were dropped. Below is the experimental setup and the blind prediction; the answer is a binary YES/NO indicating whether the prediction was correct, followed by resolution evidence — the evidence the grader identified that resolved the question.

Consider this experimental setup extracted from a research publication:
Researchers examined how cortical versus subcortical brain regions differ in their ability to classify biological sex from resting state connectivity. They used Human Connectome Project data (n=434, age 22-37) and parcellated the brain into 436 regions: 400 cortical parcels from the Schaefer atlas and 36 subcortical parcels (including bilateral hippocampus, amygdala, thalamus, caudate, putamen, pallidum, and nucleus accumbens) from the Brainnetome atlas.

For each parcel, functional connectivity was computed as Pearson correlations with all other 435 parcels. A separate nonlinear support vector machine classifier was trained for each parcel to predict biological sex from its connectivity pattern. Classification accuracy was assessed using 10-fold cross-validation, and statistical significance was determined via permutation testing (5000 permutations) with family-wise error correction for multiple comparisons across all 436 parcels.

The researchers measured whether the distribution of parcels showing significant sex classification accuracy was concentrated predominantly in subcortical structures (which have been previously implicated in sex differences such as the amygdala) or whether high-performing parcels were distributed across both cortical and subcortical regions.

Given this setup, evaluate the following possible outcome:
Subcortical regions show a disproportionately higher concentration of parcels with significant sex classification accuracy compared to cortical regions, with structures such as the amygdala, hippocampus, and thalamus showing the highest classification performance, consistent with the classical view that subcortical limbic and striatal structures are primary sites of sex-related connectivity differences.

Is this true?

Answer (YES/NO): NO